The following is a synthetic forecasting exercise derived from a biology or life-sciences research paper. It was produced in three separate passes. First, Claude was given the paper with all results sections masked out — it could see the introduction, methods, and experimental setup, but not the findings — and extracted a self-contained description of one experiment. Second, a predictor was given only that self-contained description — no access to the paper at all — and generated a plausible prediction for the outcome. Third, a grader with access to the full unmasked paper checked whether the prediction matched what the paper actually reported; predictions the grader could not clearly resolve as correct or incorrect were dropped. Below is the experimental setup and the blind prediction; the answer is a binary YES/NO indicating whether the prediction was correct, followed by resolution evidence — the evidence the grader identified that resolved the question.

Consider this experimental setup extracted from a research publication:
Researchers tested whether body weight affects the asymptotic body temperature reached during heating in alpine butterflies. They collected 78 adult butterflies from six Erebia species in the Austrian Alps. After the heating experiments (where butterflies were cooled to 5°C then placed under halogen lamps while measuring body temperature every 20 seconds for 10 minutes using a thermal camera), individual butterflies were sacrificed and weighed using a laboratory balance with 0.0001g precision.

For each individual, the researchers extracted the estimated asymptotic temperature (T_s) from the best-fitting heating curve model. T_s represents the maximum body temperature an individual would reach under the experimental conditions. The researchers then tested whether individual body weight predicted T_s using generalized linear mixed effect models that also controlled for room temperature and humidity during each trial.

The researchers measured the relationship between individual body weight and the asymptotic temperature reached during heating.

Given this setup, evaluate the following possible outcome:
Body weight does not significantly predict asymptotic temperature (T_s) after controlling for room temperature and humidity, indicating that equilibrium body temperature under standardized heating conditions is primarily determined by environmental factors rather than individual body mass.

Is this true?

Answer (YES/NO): YES